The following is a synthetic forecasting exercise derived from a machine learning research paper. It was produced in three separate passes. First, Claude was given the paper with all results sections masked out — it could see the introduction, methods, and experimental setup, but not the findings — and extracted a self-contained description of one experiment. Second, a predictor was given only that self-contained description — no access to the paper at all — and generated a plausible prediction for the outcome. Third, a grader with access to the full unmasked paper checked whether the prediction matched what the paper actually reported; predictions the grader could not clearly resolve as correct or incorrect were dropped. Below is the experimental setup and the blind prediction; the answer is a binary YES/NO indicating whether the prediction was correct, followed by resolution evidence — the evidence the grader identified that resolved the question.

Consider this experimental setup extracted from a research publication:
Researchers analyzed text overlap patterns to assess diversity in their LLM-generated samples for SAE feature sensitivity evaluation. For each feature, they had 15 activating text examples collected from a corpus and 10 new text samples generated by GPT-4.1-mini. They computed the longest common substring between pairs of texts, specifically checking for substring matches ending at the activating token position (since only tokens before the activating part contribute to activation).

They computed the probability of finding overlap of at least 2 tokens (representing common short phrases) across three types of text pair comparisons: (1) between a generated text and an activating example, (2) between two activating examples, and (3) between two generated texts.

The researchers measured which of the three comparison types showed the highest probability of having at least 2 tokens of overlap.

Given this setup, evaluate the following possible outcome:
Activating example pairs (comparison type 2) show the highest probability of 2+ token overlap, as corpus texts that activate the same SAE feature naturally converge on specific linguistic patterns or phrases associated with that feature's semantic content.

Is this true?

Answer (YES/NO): NO